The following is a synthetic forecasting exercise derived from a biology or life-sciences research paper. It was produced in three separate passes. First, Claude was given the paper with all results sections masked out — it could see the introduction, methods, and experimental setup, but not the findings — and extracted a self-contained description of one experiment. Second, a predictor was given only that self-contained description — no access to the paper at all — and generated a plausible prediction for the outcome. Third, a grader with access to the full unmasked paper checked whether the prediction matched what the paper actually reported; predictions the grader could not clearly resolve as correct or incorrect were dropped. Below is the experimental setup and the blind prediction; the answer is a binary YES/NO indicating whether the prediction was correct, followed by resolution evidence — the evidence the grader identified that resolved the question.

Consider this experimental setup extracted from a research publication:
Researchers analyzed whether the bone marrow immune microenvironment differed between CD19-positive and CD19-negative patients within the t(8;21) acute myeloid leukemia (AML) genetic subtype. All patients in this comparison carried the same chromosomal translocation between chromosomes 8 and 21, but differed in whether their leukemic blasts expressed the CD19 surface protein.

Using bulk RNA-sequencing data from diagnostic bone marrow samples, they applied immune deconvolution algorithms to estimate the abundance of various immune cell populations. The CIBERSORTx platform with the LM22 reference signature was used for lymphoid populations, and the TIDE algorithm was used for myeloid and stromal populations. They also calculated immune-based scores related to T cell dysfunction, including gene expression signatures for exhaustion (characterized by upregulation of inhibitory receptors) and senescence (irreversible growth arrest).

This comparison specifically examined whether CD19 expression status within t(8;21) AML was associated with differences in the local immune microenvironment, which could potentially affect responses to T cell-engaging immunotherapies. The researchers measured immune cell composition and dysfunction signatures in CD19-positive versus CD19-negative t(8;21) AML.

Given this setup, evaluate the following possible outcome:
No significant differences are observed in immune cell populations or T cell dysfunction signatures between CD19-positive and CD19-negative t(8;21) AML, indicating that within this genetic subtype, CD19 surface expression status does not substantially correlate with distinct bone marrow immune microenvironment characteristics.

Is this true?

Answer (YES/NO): YES